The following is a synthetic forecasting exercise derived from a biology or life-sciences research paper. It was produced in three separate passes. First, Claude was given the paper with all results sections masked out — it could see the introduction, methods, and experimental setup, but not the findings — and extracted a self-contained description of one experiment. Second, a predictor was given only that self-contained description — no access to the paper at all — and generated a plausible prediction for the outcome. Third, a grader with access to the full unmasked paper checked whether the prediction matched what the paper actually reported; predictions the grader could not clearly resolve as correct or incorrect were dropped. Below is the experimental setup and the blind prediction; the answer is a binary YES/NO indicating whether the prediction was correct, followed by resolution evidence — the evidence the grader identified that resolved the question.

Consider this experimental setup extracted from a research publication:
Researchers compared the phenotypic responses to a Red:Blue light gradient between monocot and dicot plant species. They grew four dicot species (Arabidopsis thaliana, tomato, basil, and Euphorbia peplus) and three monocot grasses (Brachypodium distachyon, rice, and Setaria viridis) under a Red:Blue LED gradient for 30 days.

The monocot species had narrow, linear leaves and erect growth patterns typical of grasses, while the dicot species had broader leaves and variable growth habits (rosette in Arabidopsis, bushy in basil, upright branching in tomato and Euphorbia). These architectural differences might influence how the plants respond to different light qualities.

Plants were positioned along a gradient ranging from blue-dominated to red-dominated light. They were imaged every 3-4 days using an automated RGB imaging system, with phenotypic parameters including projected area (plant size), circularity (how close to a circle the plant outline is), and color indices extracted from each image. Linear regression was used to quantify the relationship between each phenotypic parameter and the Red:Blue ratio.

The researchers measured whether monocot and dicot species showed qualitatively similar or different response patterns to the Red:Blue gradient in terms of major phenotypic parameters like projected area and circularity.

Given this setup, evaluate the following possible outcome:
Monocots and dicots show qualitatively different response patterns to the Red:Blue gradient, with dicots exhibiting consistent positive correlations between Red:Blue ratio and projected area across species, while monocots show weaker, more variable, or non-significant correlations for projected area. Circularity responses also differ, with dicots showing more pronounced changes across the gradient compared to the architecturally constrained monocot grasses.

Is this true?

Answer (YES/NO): NO